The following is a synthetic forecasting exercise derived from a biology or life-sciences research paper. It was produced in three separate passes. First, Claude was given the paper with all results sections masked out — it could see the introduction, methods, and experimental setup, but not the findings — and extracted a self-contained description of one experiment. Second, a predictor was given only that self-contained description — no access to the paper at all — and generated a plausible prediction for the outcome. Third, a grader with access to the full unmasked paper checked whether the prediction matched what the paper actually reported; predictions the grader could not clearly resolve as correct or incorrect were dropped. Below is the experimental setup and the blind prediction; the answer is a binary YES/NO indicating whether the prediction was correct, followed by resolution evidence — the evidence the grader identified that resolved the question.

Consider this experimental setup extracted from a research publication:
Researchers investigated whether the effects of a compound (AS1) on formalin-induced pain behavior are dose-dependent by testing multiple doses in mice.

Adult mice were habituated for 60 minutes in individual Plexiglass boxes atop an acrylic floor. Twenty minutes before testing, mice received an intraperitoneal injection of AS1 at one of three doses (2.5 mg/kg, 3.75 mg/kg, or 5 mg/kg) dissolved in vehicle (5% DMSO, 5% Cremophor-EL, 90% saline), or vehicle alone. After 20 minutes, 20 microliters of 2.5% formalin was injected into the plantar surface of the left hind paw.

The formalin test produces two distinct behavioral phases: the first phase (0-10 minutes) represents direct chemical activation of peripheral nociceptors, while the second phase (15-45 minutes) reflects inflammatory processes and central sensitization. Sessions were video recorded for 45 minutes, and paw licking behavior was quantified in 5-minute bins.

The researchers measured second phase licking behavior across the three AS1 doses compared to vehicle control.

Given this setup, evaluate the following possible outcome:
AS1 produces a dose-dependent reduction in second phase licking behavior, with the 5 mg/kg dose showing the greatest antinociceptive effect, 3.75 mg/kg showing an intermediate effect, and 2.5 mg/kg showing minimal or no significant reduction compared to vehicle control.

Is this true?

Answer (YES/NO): NO